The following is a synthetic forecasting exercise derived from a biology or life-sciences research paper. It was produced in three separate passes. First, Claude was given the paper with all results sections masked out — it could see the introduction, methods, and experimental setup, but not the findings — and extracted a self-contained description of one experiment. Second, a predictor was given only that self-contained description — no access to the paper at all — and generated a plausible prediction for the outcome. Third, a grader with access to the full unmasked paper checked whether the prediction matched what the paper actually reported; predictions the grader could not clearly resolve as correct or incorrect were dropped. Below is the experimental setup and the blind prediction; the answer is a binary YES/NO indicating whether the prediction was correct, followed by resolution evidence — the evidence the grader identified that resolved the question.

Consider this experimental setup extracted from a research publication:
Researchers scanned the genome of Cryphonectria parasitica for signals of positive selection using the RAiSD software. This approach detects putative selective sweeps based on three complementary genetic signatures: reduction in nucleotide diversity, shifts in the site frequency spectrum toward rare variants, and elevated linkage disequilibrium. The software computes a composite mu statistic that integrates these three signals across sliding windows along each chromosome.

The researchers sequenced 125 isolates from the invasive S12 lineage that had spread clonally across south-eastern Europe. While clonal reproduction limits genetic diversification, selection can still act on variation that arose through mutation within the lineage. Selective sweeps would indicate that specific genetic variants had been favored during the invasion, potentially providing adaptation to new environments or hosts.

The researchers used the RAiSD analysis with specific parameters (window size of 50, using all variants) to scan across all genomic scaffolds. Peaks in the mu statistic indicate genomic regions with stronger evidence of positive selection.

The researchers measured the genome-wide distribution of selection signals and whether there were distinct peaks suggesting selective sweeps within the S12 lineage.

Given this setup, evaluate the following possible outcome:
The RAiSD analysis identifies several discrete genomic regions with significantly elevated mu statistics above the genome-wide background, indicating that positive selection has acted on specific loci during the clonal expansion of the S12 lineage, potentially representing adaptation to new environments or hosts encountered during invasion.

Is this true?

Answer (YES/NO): NO